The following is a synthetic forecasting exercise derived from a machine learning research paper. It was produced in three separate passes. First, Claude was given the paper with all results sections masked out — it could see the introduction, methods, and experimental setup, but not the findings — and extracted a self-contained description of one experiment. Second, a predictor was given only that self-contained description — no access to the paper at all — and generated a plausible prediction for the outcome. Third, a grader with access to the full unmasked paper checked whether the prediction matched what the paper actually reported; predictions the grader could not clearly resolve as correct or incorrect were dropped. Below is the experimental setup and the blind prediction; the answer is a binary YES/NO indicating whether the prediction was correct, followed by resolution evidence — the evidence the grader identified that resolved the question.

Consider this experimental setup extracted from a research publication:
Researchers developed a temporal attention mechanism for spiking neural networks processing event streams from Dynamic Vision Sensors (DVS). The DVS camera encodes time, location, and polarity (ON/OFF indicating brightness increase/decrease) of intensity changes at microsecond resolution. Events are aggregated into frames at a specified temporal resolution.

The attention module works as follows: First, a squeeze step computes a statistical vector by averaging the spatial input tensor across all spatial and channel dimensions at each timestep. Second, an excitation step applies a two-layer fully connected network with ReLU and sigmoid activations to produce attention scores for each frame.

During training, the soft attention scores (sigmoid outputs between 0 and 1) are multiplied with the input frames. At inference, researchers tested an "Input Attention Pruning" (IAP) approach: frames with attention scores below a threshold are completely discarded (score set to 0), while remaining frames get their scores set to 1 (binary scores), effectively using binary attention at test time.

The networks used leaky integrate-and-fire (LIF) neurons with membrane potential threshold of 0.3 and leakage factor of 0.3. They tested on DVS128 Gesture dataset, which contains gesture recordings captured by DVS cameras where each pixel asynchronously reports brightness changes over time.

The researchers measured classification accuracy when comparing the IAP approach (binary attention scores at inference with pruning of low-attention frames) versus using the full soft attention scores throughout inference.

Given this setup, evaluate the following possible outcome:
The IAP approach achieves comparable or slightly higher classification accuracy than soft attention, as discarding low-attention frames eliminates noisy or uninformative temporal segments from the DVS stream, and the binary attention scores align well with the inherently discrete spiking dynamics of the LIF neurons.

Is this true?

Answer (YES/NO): NO